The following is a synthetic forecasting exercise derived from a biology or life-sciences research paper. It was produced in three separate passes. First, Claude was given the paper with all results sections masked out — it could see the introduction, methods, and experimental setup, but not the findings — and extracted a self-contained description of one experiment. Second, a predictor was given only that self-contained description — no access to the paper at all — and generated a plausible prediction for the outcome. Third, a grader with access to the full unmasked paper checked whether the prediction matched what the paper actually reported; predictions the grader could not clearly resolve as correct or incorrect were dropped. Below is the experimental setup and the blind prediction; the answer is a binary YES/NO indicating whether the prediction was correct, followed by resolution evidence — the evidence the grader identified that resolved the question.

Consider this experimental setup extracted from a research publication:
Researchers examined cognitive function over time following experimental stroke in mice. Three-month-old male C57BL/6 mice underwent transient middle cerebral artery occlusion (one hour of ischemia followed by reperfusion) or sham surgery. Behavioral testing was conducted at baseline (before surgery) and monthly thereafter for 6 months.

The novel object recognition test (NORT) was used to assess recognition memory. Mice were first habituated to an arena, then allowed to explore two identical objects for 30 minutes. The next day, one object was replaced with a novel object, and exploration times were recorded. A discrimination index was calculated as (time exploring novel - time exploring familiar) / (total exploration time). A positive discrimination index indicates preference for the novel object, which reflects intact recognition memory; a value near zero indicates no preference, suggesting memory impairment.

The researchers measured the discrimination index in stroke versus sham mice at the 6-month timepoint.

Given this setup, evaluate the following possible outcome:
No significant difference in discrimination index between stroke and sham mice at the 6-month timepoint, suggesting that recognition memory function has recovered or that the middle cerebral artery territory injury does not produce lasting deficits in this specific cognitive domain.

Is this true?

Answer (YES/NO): NO